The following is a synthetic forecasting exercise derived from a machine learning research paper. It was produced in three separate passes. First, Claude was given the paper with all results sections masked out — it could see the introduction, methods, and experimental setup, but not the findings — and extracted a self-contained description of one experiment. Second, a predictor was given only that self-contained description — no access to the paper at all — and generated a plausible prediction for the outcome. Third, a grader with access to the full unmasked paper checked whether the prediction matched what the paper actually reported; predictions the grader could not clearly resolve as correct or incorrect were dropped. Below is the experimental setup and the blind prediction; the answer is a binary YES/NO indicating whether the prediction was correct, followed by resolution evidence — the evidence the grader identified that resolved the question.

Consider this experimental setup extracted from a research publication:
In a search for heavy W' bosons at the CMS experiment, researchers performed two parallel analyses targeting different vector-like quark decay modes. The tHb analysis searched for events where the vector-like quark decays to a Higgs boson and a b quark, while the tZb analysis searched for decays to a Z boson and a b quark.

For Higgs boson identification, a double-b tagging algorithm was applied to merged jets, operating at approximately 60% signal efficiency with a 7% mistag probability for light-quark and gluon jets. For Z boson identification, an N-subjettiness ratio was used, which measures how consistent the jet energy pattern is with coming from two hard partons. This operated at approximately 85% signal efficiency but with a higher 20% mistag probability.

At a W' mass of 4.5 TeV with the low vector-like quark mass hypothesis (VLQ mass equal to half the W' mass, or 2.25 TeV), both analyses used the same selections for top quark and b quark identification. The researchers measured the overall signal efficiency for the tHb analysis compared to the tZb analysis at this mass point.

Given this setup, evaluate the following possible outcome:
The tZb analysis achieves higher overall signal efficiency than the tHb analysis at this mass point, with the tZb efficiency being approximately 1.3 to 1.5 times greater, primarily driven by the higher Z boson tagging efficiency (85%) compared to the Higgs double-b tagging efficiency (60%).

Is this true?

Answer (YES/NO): YES